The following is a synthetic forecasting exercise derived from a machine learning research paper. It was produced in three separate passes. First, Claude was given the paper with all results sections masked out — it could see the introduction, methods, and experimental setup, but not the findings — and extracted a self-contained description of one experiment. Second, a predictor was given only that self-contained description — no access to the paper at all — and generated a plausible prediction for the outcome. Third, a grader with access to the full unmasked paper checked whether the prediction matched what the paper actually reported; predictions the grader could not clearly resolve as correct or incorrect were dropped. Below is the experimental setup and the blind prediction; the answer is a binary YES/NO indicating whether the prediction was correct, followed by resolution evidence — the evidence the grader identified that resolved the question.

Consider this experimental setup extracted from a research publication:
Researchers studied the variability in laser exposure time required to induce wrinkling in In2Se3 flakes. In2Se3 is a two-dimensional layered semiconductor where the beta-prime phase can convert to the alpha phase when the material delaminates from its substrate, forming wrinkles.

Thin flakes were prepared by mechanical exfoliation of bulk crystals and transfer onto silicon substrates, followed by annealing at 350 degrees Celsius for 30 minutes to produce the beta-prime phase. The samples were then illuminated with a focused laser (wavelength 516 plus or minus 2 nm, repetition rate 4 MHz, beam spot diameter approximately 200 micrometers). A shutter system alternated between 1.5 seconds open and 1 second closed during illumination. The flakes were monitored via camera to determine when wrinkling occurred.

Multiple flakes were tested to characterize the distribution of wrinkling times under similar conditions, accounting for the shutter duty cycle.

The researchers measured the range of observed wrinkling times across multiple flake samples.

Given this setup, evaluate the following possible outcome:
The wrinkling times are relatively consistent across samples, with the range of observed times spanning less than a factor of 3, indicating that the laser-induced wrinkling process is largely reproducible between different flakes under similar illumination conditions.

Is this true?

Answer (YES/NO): NO